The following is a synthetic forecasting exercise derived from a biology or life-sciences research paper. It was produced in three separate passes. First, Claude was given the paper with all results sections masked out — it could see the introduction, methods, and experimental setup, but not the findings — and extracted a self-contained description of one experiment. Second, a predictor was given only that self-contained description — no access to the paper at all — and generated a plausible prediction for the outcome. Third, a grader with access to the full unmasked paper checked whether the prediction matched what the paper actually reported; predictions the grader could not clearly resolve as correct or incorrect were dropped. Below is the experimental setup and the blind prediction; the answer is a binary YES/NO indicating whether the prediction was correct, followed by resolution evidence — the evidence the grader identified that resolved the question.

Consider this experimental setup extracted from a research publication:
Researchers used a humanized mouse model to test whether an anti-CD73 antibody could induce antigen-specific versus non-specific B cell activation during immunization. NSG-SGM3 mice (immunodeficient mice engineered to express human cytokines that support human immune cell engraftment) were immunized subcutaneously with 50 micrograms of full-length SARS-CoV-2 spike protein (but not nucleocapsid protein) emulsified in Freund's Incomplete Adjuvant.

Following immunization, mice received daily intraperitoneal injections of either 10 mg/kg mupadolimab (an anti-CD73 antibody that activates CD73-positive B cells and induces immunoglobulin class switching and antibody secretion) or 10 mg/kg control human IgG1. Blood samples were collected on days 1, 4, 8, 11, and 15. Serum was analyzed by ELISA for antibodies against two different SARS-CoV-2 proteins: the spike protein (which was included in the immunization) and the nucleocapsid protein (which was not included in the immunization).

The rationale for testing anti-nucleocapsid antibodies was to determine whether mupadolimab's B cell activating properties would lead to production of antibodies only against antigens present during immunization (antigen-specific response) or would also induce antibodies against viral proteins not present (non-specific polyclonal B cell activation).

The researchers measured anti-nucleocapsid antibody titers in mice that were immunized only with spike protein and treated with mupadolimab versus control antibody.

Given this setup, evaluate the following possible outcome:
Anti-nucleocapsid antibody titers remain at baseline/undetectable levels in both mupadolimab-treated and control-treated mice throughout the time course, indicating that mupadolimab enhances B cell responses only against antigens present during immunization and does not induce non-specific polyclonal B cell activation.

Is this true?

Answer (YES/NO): YES